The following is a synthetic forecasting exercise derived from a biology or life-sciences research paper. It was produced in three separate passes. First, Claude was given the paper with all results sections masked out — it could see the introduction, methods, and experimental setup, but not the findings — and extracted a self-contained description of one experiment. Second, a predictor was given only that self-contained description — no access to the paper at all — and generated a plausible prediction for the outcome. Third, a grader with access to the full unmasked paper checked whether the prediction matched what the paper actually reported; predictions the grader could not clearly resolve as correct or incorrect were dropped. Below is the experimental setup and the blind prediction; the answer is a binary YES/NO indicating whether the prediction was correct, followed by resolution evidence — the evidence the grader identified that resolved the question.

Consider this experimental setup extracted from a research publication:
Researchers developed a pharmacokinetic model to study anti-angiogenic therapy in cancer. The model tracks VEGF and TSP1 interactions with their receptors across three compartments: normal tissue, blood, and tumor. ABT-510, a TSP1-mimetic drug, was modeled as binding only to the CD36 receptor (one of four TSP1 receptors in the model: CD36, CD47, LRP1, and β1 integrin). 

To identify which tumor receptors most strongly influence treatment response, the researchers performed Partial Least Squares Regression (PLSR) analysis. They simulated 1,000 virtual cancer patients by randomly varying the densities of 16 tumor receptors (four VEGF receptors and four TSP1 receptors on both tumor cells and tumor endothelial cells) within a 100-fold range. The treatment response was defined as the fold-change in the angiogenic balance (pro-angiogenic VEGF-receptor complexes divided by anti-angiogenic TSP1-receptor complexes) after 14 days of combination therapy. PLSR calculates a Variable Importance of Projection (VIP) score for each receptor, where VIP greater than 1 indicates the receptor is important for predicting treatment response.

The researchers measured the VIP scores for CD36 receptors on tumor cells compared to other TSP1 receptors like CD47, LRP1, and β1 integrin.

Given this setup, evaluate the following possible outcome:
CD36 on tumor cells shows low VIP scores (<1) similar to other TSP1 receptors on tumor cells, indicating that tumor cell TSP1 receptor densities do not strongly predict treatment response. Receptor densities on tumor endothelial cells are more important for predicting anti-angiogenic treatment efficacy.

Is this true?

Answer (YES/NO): NO